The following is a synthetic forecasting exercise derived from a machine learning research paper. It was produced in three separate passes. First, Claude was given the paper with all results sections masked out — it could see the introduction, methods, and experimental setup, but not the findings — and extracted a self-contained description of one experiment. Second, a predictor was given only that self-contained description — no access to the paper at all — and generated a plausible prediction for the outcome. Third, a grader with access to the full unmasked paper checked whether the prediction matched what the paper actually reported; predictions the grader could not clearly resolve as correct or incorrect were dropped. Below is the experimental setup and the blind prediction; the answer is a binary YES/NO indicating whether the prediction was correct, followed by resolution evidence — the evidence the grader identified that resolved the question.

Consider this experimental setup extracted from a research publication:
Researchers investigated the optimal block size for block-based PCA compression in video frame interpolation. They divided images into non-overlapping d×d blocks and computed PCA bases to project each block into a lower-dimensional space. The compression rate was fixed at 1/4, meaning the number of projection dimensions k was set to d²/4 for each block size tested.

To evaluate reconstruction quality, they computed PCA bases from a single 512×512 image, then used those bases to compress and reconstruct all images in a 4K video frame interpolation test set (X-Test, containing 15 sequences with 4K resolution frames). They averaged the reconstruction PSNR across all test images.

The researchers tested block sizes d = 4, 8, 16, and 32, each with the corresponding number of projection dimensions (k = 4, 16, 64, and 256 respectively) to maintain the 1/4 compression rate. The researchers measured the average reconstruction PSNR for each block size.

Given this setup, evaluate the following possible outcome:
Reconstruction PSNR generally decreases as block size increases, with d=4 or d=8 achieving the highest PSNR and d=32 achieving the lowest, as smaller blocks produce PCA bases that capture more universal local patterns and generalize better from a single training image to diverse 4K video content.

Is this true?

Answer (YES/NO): NO